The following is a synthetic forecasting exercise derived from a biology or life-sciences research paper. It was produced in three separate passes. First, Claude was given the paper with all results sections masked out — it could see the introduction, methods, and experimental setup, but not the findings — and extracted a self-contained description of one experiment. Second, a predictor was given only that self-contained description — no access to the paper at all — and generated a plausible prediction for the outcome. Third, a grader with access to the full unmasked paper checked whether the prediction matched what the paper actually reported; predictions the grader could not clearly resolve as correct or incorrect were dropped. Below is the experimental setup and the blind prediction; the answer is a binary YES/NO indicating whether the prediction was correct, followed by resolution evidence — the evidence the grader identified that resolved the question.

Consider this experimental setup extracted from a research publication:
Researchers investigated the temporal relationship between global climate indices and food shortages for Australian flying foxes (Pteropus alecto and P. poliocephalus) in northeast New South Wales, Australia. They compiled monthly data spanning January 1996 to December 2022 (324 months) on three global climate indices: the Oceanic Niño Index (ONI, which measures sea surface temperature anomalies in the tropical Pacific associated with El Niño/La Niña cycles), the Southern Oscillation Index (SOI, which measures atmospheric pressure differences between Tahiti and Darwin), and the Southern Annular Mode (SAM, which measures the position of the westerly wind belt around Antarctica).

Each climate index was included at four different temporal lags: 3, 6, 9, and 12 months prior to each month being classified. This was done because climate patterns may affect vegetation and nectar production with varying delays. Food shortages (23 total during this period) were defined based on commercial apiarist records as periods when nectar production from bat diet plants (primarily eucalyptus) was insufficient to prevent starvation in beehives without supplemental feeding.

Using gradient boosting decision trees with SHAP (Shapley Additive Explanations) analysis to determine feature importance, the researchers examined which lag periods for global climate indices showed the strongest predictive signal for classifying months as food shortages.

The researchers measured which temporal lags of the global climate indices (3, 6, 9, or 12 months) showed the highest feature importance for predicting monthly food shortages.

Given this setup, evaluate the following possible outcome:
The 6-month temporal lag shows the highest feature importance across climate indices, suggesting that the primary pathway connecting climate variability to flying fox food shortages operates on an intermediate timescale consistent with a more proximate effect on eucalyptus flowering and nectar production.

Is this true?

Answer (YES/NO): NO